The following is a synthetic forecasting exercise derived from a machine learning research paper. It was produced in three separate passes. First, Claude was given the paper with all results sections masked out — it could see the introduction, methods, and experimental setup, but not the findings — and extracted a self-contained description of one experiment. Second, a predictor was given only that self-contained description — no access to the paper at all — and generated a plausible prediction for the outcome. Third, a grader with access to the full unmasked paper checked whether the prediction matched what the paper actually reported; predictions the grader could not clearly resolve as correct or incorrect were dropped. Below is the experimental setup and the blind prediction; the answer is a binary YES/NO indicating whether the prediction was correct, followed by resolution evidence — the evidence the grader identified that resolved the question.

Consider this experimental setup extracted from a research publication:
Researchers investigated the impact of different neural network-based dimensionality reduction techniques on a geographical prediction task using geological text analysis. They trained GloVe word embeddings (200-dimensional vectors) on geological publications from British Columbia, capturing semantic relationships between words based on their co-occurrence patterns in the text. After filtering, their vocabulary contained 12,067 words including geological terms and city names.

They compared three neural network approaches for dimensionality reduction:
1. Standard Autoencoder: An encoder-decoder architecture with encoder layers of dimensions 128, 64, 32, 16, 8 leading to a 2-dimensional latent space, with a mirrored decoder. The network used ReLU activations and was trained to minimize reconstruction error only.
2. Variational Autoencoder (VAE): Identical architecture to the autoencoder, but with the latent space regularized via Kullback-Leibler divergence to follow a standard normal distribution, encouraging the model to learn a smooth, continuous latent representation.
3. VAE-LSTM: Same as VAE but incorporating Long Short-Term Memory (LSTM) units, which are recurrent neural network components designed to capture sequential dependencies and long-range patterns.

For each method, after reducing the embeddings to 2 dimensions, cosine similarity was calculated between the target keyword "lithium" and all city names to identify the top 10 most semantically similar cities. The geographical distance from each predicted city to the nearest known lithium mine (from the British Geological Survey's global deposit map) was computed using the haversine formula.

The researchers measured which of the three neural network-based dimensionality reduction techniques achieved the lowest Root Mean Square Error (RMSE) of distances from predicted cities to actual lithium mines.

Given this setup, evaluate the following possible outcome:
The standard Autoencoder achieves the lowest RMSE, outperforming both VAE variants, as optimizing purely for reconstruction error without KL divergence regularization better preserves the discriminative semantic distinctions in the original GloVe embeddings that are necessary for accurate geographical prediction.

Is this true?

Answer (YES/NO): YES